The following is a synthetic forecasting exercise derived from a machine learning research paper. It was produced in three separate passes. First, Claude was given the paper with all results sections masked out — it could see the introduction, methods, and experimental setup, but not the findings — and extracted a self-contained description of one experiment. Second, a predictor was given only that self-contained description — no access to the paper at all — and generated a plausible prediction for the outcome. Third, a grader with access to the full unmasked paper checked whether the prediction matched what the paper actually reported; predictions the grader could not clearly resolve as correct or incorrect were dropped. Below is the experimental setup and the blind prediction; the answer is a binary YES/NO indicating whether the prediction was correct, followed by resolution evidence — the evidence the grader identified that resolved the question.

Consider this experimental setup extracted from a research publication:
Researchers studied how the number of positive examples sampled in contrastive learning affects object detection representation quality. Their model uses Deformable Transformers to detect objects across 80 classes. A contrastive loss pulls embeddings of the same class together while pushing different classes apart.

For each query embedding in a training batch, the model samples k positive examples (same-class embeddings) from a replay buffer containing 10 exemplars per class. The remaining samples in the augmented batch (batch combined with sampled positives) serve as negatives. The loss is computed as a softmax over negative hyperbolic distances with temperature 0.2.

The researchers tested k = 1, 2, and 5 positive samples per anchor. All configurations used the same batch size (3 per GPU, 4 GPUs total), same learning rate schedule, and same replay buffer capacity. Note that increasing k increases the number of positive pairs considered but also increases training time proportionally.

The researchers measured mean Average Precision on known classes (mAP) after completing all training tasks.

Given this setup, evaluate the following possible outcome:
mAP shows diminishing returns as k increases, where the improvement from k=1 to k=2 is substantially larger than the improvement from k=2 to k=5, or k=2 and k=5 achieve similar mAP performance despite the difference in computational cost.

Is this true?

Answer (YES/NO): NO